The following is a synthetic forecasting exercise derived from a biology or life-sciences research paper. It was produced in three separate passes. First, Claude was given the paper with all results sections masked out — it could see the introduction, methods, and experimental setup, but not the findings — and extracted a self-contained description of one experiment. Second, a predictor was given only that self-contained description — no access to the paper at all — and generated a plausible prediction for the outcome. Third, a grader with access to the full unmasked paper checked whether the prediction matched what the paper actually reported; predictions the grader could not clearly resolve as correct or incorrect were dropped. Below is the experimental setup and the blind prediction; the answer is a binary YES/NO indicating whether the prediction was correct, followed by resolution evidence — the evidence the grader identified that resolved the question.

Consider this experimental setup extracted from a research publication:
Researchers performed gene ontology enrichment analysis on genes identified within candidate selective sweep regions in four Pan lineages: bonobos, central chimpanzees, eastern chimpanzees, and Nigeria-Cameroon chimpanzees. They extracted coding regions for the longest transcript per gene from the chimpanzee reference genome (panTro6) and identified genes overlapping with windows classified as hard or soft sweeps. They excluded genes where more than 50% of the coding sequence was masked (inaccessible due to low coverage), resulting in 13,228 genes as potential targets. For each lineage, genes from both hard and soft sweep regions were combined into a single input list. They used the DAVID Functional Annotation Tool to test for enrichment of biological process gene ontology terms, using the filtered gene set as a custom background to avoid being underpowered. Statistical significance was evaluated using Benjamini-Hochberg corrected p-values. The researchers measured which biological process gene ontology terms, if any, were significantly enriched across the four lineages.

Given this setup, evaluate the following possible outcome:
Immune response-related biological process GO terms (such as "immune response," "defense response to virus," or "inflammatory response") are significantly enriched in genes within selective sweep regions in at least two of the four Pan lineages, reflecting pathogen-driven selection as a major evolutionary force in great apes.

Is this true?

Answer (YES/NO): NO